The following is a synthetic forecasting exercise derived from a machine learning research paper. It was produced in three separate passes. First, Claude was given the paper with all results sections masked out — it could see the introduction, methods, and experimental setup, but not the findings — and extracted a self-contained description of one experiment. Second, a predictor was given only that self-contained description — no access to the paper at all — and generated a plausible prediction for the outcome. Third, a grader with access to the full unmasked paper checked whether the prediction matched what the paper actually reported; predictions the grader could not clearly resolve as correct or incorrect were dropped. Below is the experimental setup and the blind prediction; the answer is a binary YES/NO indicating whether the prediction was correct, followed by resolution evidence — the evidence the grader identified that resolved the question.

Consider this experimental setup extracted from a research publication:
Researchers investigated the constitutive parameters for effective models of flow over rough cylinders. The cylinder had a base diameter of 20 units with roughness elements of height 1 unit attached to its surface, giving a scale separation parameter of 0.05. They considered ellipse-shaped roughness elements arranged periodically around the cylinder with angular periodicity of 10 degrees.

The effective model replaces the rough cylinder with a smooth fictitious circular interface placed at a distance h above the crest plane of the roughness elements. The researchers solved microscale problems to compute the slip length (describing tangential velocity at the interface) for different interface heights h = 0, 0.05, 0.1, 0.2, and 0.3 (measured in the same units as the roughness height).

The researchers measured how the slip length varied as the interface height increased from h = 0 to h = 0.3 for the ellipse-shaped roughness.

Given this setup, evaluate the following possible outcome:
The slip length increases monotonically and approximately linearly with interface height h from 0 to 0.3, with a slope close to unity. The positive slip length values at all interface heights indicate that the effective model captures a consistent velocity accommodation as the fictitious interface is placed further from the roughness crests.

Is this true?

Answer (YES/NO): YES